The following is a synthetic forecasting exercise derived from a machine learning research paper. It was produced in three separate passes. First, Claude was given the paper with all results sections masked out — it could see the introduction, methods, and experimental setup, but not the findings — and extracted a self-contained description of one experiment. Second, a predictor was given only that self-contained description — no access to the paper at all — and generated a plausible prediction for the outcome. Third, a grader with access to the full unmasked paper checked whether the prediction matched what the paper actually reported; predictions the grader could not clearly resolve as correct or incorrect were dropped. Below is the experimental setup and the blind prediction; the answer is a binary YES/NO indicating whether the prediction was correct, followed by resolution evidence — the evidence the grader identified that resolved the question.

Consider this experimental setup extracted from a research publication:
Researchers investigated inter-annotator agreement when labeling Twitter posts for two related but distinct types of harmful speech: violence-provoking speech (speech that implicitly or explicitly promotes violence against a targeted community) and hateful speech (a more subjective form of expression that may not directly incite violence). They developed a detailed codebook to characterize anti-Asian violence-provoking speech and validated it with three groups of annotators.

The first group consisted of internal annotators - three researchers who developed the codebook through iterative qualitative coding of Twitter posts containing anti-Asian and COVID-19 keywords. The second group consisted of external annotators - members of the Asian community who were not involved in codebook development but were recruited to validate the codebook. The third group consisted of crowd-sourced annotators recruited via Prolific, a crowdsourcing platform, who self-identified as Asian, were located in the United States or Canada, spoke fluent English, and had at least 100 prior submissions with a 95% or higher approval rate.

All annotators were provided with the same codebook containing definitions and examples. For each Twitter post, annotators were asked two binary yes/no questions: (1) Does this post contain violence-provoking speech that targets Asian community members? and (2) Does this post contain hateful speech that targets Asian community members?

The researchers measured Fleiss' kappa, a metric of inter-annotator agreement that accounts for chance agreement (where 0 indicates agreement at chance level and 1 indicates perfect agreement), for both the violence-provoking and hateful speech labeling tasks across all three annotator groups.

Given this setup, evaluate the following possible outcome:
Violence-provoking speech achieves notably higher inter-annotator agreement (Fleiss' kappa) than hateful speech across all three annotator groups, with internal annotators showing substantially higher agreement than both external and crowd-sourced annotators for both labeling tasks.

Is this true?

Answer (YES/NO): NO